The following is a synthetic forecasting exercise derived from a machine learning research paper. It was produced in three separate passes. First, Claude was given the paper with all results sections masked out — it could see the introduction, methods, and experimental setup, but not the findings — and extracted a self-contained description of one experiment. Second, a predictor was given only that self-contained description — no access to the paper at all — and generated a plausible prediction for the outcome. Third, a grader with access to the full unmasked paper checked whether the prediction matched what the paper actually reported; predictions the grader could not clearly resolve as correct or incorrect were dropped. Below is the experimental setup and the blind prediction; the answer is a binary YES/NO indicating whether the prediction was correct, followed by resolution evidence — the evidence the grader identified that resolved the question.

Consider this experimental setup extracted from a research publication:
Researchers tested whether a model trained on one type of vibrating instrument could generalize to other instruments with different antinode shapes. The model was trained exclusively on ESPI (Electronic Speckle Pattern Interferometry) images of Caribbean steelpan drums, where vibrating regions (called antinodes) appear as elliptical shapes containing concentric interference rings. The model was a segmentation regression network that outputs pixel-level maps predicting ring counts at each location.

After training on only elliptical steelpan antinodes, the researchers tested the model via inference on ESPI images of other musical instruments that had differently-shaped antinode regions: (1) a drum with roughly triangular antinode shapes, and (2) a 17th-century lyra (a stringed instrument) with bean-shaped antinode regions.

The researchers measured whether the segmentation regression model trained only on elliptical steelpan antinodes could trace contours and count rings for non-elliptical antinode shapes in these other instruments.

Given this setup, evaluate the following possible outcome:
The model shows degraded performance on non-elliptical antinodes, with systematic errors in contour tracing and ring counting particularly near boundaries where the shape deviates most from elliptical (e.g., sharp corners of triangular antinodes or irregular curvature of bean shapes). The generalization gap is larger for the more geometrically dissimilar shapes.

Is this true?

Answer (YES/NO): NO